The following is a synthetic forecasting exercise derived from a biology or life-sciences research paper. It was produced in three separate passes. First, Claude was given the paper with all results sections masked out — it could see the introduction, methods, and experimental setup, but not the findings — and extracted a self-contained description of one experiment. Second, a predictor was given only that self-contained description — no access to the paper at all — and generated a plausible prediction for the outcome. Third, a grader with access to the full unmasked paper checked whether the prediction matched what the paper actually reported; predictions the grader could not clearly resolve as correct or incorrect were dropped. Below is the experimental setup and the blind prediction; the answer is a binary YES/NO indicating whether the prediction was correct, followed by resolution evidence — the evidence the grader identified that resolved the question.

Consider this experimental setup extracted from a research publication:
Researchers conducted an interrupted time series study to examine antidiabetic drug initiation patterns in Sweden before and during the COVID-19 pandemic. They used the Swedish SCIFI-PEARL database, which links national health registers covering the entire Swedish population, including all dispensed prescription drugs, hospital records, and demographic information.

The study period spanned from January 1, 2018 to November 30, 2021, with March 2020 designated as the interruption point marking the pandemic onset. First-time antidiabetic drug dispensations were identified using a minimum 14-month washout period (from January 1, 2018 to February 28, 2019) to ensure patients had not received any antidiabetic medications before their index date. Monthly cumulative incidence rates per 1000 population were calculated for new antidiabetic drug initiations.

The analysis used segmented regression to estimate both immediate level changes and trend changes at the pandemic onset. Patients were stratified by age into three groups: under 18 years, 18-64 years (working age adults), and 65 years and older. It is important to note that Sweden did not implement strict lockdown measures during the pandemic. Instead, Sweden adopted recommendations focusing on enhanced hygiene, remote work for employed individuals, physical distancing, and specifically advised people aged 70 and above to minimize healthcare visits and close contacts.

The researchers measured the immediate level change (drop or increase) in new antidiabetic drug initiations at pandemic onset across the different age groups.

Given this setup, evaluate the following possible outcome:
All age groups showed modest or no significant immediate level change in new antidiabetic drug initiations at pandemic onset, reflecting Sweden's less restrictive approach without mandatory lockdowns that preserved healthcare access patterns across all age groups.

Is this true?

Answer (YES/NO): NO